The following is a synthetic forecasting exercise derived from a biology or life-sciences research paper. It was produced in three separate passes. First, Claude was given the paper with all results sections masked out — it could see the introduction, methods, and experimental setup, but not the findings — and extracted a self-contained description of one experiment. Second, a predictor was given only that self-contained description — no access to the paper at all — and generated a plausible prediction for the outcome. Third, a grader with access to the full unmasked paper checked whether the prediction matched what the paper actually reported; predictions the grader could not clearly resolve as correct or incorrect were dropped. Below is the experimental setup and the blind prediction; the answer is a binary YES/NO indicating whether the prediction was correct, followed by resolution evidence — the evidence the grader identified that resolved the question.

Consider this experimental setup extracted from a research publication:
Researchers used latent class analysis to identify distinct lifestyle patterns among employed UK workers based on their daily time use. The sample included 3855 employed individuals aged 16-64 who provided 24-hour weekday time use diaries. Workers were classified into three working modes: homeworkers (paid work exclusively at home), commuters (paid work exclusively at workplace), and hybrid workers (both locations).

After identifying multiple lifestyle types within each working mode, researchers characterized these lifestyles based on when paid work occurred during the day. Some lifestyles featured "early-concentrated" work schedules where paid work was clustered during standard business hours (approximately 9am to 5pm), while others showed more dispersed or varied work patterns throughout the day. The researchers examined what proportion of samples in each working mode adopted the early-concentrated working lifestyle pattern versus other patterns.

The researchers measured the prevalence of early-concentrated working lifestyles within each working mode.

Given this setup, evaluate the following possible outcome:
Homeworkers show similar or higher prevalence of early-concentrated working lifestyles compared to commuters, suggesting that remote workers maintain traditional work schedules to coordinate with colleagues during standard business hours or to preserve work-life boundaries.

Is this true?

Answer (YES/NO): YES